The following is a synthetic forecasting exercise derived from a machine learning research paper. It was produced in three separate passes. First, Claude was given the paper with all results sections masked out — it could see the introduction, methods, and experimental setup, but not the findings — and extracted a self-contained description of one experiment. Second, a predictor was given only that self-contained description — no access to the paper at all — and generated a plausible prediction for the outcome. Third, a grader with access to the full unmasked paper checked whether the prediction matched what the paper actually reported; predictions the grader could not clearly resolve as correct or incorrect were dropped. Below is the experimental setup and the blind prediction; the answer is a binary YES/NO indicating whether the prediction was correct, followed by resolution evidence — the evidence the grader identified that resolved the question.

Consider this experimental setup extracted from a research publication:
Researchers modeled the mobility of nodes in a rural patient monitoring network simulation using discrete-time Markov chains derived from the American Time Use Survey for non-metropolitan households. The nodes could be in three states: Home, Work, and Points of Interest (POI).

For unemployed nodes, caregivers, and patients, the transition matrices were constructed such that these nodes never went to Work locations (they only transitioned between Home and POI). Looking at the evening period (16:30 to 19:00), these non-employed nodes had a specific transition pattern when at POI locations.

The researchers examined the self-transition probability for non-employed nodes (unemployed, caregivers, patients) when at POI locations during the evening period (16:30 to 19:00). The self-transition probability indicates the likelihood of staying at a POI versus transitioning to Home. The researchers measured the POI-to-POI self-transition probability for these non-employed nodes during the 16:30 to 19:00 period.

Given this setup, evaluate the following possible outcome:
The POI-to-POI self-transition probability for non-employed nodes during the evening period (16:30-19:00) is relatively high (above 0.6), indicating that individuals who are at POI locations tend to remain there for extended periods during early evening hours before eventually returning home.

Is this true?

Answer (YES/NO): YES